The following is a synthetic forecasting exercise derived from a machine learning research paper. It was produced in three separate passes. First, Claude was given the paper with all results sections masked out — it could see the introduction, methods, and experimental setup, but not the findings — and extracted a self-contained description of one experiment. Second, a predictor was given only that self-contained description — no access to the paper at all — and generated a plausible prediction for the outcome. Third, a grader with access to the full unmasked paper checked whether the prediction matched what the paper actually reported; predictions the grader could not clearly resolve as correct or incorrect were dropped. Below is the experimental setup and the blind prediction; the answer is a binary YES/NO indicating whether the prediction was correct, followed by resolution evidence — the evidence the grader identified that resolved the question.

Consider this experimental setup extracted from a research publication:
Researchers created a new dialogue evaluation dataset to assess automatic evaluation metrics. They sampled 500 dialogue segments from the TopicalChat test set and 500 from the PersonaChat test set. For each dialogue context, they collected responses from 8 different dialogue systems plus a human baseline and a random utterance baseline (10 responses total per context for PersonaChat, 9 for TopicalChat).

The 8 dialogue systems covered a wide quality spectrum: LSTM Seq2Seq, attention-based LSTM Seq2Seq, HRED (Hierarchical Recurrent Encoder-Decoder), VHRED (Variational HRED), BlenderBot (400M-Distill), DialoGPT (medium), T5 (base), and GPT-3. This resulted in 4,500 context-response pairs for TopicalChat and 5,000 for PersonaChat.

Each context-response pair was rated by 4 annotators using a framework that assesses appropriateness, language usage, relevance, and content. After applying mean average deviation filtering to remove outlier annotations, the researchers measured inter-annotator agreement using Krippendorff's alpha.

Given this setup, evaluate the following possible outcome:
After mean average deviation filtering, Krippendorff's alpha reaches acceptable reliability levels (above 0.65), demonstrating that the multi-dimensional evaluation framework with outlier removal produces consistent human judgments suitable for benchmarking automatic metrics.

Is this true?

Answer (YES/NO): YES